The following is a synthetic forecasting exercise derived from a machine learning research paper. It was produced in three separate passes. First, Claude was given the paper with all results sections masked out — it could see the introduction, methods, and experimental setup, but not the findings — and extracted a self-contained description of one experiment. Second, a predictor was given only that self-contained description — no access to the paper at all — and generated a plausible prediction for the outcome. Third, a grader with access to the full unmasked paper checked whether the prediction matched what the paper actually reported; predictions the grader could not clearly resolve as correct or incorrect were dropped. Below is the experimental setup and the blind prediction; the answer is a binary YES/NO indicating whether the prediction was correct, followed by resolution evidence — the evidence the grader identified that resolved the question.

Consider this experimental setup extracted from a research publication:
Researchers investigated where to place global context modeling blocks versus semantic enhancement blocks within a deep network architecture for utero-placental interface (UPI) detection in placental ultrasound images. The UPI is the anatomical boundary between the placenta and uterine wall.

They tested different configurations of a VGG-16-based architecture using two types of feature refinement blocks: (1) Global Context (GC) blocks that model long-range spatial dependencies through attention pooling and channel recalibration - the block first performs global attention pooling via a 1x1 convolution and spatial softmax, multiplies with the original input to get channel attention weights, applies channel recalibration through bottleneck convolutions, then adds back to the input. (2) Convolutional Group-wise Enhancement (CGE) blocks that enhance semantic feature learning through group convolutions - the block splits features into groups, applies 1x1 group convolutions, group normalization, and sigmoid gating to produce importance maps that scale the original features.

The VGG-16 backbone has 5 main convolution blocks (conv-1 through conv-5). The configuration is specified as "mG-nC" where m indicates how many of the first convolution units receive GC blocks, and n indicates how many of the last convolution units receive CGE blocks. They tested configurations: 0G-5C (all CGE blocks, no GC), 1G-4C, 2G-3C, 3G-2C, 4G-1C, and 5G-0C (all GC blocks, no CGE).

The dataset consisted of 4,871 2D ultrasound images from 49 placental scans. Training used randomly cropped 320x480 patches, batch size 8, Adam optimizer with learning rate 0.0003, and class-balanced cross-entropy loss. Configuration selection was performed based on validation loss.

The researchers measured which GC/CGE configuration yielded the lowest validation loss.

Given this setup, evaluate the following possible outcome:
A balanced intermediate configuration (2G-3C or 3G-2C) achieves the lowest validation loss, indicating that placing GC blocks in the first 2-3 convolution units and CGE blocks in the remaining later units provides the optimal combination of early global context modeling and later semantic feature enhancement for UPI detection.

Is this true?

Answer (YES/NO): YES